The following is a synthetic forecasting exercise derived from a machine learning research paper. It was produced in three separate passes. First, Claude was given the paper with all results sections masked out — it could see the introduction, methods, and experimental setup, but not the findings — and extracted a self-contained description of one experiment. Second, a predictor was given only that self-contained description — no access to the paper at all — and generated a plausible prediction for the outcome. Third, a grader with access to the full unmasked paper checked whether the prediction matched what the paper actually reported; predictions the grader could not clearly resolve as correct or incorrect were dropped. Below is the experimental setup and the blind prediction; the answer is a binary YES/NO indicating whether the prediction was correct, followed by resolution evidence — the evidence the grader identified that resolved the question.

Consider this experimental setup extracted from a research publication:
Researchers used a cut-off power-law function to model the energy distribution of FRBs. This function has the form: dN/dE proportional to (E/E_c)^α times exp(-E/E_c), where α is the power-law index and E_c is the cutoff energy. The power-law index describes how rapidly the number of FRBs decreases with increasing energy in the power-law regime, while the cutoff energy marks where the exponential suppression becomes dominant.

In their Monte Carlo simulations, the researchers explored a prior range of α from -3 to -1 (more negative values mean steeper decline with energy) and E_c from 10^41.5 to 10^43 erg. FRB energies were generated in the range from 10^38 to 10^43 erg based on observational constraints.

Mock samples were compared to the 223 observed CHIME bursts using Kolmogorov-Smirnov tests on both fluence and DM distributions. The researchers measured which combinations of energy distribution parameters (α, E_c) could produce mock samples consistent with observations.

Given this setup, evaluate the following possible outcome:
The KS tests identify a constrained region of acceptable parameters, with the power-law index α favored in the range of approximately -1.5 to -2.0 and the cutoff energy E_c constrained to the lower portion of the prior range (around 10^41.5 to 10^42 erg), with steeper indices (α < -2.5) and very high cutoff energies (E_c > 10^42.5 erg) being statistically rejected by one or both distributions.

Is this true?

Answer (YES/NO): NO